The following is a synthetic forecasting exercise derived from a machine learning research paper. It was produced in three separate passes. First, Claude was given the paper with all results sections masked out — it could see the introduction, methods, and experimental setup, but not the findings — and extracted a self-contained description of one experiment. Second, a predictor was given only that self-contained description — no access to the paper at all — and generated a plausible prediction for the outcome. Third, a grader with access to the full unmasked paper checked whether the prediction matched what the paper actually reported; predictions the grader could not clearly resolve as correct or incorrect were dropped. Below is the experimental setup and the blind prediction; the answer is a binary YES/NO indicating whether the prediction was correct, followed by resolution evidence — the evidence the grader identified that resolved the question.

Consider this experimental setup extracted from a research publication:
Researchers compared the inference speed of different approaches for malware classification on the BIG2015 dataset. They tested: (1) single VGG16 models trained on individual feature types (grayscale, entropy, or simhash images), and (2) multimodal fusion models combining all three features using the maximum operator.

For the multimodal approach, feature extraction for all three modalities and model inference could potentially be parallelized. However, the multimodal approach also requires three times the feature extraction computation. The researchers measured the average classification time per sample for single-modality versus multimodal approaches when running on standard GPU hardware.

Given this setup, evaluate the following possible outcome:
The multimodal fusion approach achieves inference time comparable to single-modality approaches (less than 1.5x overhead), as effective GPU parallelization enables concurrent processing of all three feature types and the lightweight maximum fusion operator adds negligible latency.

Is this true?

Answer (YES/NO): NO